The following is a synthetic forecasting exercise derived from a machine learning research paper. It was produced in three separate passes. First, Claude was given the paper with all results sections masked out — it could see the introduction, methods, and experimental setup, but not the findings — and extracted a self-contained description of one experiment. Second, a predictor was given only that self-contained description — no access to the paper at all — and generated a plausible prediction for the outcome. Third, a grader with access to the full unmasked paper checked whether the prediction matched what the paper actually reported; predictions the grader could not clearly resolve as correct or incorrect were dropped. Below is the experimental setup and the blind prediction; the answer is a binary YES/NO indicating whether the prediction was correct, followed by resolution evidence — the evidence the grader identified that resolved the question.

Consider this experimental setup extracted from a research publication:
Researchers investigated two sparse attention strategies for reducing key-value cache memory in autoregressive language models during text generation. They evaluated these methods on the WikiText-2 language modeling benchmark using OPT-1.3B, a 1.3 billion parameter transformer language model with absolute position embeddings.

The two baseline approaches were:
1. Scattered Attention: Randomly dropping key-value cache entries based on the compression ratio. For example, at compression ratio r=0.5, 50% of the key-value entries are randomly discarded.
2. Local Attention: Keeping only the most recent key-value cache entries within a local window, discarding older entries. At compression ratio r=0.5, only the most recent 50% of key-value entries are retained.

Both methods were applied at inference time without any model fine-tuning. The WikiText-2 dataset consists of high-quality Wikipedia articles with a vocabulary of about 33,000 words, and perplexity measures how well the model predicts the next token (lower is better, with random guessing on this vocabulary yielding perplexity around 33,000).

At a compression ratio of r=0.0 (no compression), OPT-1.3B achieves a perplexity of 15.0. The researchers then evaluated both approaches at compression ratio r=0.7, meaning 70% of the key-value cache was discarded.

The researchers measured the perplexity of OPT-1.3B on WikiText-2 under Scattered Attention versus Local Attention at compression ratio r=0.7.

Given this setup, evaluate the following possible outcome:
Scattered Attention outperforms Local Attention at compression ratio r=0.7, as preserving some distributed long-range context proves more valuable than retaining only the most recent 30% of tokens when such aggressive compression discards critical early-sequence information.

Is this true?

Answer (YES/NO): NO